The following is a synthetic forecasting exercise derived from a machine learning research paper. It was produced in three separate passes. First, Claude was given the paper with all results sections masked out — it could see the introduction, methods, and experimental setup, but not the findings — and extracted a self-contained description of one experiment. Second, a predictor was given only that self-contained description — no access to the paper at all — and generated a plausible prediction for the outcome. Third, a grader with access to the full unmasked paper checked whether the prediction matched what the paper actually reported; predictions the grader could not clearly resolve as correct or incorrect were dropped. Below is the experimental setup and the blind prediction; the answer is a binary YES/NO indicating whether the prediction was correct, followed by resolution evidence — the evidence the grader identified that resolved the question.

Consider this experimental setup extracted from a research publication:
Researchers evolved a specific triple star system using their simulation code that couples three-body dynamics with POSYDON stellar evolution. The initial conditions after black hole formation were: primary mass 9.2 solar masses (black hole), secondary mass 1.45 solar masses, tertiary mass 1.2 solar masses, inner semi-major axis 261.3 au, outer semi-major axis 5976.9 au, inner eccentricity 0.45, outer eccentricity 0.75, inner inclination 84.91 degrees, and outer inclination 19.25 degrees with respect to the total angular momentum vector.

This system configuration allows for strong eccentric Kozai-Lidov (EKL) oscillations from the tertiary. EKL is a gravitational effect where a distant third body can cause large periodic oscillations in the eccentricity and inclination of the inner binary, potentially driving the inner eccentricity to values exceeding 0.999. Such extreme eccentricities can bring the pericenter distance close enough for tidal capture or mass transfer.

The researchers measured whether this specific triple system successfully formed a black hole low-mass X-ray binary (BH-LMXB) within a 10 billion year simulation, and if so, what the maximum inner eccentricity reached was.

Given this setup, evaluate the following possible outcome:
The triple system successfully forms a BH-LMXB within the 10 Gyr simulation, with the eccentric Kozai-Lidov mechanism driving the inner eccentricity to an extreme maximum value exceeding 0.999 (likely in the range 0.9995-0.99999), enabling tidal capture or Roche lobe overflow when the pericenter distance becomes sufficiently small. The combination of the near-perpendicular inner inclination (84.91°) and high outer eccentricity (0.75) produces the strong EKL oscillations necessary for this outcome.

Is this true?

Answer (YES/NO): YES